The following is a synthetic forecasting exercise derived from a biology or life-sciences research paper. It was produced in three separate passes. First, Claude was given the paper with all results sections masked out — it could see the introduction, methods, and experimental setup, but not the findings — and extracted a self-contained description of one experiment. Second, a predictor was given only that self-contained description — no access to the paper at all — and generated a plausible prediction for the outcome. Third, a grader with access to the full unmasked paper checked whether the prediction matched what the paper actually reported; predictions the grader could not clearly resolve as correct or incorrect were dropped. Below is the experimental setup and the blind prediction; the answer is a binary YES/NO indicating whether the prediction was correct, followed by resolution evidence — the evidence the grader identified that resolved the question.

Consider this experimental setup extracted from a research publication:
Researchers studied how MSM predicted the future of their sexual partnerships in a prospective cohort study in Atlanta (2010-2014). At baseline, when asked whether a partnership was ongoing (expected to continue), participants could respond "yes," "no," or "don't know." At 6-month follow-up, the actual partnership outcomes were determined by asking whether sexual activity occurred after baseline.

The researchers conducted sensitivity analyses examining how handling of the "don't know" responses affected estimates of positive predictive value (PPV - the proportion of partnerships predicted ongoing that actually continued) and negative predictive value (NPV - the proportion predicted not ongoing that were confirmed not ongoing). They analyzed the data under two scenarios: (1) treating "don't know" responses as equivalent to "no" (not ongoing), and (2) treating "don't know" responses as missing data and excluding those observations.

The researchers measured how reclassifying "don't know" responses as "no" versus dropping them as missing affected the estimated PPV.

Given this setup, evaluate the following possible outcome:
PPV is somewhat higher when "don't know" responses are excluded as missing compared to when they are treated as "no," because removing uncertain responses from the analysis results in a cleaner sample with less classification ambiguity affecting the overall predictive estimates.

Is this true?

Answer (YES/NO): NO